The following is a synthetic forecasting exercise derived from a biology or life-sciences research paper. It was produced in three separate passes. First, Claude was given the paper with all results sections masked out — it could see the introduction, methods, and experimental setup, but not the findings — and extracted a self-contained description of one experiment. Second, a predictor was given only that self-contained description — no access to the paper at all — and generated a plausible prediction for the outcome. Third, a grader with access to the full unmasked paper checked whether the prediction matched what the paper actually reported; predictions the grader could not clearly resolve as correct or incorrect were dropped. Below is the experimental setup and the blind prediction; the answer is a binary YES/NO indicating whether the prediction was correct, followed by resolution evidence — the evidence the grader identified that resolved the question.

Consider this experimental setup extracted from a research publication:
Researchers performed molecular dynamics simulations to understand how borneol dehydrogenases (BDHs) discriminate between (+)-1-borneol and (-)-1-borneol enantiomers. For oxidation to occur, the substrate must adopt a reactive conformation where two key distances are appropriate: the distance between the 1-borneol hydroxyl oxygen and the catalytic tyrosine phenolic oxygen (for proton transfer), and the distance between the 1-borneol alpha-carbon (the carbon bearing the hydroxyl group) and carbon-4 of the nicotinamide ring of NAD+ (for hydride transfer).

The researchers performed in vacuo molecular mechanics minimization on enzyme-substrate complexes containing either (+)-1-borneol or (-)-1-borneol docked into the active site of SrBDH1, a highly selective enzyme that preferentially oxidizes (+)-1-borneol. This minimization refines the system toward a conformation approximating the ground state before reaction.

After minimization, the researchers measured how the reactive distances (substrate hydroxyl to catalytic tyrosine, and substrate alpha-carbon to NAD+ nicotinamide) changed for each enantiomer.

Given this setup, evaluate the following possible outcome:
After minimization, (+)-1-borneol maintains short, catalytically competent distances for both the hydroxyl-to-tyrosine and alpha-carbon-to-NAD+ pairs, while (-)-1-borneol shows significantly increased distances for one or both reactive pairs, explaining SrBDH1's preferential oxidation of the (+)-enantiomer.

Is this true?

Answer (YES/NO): YES